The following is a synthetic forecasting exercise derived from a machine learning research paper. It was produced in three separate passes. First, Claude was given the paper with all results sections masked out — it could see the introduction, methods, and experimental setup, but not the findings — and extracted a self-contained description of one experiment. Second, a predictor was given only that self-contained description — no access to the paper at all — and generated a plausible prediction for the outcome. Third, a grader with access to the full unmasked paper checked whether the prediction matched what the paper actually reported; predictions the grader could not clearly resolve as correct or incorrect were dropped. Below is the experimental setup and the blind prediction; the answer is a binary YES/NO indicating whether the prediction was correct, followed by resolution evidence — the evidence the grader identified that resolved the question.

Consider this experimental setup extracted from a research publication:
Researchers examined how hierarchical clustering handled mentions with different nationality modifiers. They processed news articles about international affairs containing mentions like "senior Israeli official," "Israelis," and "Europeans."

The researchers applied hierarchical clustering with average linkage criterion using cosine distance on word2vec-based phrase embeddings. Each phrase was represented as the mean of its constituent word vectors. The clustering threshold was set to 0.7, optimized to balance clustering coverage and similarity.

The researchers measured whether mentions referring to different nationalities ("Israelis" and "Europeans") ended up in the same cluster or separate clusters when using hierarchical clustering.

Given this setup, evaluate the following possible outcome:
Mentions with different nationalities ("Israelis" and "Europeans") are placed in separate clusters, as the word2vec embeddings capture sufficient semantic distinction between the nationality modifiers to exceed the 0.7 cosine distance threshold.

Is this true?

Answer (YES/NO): NO